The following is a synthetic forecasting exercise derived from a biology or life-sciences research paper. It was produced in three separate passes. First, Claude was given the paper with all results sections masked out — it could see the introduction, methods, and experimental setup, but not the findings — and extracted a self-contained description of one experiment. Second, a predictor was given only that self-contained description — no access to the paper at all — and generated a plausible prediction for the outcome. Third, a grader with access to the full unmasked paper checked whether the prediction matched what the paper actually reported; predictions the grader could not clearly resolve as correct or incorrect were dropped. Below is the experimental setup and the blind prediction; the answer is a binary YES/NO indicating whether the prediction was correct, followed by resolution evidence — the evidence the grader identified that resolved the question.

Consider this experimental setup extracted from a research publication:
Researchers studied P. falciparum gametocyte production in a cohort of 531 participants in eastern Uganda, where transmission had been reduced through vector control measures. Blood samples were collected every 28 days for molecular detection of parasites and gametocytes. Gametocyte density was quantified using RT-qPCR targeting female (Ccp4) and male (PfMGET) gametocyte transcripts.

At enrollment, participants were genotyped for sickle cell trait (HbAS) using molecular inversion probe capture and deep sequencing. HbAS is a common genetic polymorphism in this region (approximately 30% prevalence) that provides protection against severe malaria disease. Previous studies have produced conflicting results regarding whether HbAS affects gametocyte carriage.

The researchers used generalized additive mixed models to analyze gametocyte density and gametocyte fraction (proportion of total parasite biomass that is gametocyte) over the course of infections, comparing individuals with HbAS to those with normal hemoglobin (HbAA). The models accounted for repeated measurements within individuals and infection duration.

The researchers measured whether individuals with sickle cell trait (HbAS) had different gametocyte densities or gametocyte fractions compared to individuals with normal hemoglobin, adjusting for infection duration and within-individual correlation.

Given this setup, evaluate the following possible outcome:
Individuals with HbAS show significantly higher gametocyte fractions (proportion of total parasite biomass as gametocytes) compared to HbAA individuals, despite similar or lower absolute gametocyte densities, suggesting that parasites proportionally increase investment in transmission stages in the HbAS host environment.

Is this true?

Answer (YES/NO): NO